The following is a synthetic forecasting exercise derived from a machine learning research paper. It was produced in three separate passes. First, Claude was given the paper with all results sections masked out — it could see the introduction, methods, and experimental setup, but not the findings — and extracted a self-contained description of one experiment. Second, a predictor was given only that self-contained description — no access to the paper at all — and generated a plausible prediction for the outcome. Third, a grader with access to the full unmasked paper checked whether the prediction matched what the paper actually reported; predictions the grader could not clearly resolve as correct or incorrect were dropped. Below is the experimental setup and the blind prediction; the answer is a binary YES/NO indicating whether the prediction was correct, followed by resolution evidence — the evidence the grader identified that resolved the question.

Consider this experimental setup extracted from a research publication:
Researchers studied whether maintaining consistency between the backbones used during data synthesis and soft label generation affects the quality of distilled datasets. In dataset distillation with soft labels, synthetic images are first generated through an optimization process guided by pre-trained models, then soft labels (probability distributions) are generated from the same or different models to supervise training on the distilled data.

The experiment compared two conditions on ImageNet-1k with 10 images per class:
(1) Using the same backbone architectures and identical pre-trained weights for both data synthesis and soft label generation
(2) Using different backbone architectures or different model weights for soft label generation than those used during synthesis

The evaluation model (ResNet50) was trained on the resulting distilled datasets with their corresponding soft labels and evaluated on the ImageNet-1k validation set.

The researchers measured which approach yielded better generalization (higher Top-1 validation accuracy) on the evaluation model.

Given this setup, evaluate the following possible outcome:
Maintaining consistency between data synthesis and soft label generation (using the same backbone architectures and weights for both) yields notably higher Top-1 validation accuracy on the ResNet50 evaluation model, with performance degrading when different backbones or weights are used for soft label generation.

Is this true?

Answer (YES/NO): YES